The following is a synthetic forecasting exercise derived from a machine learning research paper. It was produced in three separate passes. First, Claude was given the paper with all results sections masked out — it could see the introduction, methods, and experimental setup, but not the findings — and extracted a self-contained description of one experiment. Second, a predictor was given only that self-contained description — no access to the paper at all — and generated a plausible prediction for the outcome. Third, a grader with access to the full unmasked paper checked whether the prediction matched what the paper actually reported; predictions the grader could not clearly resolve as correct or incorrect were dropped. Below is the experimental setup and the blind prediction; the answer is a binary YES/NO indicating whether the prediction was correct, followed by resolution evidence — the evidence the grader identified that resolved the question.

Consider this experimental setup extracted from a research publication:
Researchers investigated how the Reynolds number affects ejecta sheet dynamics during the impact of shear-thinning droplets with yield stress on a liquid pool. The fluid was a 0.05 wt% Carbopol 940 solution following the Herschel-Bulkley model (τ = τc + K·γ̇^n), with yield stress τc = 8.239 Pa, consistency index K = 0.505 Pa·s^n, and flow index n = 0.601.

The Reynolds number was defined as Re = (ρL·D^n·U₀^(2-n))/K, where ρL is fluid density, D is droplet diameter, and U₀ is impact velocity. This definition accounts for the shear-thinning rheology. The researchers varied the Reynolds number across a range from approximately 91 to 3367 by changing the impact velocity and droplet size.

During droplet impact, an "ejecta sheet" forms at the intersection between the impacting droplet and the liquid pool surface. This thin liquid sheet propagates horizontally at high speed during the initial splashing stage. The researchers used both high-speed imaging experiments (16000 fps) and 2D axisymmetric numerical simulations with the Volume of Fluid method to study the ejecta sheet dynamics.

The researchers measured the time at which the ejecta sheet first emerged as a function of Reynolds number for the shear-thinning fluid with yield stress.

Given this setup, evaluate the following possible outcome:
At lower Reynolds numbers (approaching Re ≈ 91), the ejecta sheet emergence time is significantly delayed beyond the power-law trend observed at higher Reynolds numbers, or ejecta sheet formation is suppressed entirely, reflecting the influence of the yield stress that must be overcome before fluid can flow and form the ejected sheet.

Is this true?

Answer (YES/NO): NO